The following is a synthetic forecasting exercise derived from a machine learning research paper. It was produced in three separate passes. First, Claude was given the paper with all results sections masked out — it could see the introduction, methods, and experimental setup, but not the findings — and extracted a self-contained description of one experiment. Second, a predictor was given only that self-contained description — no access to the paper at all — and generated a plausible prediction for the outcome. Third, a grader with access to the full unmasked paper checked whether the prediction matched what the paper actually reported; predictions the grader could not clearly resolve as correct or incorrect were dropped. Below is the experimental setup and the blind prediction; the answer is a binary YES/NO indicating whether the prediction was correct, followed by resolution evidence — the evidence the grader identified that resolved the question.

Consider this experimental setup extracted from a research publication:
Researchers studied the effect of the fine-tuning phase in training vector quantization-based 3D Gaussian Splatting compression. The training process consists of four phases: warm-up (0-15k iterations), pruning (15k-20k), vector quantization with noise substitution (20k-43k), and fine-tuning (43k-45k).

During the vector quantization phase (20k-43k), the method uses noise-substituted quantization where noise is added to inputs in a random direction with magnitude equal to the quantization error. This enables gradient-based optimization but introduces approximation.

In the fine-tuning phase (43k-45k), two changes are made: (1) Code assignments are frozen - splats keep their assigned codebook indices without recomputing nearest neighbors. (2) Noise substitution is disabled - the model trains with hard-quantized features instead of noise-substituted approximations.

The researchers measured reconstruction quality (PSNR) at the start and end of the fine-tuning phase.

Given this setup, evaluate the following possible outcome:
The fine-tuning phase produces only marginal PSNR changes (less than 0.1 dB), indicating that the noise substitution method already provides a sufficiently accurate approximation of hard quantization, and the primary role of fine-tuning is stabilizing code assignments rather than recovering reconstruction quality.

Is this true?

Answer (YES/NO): NO